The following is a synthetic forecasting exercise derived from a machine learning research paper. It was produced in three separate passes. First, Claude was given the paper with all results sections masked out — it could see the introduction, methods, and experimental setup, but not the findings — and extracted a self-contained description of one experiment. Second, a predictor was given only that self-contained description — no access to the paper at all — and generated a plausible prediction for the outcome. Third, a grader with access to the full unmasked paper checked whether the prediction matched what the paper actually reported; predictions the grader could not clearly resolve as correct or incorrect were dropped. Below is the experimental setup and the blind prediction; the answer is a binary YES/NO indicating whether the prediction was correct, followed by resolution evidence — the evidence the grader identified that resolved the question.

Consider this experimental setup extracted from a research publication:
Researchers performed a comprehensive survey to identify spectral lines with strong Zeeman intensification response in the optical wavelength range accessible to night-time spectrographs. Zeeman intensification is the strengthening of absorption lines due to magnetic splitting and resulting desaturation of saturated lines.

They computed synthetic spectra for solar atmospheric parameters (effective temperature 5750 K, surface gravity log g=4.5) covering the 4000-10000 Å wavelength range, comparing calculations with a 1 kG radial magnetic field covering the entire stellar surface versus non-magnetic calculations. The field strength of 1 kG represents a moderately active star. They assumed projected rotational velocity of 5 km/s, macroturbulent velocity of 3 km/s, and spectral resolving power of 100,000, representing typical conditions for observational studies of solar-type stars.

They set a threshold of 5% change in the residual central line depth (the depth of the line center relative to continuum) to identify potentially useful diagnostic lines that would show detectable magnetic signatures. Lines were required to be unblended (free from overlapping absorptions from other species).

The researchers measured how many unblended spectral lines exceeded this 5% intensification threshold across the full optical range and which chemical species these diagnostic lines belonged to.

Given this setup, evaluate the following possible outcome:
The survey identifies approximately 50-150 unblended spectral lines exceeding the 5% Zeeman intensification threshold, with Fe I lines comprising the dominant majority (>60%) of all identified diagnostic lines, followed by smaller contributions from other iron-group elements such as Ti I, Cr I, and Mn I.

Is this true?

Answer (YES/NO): NO